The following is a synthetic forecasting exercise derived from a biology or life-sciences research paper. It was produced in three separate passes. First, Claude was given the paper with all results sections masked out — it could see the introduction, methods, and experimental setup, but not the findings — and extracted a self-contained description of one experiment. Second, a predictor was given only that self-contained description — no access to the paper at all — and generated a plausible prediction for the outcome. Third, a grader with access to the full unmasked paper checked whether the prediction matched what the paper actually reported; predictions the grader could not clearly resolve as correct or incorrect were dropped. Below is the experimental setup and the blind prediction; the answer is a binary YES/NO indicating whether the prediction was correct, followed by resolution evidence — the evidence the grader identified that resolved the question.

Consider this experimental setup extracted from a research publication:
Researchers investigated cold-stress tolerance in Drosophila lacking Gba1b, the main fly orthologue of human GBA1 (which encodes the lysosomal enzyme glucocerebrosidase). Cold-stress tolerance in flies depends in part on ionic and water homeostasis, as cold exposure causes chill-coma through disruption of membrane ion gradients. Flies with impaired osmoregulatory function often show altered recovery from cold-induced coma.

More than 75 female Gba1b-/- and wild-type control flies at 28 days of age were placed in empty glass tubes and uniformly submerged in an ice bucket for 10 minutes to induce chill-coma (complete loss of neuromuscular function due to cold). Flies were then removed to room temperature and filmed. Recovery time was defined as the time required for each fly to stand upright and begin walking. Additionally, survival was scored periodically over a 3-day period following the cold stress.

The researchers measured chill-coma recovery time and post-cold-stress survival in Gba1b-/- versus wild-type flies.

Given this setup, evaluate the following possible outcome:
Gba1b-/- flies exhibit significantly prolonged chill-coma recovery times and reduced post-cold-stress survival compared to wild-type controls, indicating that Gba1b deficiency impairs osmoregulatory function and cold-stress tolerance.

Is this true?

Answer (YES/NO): NO